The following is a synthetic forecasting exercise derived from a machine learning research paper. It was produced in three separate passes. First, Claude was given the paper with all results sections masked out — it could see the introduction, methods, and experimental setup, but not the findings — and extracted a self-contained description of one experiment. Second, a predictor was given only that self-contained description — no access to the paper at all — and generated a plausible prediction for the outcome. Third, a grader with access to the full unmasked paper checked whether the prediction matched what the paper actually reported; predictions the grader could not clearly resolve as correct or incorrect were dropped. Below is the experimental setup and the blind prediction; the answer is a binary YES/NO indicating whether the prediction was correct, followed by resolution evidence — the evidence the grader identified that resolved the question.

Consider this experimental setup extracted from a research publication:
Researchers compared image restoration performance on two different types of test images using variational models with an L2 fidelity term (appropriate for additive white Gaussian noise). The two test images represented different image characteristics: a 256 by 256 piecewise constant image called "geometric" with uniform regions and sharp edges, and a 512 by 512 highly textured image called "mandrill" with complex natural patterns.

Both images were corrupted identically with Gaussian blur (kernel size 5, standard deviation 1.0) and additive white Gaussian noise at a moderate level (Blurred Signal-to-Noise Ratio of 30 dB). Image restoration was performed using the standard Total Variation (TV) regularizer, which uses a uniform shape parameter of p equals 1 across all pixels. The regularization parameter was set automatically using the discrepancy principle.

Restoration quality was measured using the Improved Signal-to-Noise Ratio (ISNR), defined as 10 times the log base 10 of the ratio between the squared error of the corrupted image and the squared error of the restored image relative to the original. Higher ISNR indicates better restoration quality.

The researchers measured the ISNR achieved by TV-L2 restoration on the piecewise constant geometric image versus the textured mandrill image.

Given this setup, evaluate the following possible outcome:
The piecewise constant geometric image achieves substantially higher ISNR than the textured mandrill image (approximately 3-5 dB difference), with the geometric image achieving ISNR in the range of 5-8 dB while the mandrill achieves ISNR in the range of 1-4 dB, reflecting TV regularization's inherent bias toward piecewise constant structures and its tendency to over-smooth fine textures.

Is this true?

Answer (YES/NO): NO